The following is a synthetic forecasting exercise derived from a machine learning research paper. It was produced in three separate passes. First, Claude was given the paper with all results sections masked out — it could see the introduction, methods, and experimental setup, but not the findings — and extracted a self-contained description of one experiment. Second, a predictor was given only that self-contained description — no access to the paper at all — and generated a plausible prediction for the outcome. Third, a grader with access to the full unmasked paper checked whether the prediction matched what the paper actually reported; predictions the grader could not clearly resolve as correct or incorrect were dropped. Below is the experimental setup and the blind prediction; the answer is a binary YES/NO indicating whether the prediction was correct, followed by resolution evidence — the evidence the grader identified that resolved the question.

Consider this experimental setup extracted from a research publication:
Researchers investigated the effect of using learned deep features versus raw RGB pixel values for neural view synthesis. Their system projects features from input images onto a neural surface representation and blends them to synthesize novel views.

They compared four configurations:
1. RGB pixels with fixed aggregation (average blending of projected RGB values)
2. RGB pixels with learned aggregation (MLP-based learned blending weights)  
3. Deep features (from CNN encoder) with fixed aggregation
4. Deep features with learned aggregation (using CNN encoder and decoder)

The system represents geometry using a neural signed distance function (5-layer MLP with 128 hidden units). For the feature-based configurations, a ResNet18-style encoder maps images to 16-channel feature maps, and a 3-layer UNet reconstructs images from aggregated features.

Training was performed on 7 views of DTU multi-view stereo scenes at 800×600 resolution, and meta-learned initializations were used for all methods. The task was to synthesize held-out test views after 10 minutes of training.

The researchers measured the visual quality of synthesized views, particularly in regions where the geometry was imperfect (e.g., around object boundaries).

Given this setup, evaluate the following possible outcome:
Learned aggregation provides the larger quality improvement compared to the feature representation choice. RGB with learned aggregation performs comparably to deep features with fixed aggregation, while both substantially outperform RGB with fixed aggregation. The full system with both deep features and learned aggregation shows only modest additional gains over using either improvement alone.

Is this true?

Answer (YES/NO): NO